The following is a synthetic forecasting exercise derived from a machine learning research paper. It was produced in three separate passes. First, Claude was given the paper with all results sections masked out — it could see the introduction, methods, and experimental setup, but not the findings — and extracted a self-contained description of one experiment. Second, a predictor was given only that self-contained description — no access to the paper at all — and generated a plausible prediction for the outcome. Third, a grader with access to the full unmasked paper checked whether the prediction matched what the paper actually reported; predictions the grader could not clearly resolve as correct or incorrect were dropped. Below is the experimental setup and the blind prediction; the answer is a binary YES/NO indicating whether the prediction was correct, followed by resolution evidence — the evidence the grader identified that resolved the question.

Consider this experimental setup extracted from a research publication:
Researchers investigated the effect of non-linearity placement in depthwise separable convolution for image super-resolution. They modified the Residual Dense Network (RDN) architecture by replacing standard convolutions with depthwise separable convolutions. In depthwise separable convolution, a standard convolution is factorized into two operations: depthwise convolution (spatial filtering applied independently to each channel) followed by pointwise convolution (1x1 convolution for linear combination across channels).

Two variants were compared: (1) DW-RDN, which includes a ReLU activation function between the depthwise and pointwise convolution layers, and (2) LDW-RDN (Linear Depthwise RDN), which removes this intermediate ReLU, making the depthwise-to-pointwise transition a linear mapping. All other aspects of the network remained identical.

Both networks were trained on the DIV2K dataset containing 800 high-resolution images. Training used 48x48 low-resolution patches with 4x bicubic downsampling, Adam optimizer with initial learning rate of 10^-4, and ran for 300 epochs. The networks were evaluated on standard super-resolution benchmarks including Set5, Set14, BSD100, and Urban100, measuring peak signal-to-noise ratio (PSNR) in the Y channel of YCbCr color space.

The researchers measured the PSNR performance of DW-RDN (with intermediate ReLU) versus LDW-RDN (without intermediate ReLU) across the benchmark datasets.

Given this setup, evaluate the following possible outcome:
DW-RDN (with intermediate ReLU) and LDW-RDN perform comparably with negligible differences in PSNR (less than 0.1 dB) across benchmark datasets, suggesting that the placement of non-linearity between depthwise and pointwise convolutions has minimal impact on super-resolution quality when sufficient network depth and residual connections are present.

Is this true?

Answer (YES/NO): NO